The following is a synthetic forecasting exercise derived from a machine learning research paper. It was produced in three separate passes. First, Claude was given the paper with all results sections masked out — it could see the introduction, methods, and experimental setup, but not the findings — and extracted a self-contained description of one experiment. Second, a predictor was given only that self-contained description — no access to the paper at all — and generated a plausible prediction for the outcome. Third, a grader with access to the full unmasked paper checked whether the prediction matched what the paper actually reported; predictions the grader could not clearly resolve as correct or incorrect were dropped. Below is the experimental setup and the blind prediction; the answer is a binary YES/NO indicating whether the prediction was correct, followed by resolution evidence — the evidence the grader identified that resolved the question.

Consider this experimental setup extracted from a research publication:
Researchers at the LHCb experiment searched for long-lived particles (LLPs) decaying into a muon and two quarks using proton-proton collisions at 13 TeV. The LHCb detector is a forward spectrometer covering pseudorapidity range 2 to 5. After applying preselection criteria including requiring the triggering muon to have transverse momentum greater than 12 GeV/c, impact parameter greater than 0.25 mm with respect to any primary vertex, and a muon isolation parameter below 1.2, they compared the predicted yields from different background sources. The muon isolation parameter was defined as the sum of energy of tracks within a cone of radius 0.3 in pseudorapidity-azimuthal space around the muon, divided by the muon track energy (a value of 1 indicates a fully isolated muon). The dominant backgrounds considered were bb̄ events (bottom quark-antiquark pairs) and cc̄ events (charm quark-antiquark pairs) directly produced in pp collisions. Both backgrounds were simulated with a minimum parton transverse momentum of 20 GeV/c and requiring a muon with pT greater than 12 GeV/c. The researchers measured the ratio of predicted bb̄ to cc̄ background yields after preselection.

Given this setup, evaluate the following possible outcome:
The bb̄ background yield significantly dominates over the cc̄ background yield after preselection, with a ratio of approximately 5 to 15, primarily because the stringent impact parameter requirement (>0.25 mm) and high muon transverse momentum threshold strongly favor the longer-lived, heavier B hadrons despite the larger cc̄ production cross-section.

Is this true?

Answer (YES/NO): YES